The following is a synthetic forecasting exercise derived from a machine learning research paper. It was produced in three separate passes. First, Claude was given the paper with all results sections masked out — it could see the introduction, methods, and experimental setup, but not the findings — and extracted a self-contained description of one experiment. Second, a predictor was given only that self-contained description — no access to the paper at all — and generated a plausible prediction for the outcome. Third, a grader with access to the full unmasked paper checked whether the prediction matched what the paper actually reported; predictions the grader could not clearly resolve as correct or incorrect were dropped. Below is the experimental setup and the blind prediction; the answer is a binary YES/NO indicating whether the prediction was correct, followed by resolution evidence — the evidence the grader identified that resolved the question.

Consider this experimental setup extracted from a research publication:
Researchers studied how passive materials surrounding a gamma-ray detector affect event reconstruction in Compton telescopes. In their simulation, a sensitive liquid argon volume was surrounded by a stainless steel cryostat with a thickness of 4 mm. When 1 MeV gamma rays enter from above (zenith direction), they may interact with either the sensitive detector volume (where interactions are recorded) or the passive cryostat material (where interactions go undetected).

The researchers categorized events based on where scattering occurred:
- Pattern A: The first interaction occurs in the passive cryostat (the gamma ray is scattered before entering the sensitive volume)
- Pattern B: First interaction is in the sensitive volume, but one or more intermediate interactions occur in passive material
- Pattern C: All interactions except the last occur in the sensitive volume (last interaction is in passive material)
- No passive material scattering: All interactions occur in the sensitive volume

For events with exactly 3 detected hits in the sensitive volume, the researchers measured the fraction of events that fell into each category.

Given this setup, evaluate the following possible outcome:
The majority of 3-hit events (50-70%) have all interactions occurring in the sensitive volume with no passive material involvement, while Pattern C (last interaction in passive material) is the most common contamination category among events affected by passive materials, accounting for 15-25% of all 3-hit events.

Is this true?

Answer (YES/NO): NO